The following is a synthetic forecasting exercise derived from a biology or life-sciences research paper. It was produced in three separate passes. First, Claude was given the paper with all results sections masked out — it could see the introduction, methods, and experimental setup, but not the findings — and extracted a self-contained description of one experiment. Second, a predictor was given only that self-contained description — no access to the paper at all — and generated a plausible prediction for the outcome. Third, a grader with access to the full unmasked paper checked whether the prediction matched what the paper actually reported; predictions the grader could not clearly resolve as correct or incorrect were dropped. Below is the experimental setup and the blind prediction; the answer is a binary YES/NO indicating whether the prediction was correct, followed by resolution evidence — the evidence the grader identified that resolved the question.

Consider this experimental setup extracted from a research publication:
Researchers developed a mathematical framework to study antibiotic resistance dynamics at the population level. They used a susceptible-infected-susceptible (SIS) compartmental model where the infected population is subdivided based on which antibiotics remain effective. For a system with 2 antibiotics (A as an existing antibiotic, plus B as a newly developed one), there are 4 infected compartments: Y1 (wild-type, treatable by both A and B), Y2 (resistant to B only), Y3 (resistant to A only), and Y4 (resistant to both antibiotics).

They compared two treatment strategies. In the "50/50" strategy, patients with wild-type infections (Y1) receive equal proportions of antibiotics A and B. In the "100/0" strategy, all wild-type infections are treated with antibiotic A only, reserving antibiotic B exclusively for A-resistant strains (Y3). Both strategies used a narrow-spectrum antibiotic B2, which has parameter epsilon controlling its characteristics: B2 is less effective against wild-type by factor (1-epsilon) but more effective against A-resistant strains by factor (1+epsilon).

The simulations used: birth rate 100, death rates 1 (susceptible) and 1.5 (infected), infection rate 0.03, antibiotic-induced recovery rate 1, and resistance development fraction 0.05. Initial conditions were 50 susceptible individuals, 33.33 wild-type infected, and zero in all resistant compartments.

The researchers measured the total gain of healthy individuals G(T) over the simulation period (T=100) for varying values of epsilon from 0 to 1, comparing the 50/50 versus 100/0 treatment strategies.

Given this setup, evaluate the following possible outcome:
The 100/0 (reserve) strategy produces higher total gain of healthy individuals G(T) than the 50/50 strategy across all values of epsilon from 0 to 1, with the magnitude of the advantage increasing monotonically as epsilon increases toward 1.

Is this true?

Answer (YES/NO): NO